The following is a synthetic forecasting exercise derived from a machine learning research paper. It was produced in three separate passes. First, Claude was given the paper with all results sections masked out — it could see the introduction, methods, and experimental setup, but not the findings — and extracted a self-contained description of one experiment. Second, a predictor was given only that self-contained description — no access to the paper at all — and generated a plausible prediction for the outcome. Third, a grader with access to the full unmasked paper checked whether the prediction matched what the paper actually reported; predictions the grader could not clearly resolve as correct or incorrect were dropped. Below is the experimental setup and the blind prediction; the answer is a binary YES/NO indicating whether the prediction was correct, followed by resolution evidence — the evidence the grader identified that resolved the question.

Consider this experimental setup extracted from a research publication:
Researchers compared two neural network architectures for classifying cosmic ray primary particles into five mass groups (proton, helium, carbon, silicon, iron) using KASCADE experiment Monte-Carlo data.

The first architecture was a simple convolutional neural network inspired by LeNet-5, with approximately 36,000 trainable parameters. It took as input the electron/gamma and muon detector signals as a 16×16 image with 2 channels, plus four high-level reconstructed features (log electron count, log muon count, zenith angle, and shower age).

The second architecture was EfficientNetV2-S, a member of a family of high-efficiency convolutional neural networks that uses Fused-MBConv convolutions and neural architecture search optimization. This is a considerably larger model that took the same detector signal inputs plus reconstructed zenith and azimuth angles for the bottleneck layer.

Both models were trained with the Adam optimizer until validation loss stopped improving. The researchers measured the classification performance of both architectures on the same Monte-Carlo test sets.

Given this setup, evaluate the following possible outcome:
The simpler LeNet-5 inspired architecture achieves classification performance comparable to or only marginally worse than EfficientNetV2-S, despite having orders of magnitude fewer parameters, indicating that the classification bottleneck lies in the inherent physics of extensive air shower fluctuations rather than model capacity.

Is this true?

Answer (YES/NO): YES